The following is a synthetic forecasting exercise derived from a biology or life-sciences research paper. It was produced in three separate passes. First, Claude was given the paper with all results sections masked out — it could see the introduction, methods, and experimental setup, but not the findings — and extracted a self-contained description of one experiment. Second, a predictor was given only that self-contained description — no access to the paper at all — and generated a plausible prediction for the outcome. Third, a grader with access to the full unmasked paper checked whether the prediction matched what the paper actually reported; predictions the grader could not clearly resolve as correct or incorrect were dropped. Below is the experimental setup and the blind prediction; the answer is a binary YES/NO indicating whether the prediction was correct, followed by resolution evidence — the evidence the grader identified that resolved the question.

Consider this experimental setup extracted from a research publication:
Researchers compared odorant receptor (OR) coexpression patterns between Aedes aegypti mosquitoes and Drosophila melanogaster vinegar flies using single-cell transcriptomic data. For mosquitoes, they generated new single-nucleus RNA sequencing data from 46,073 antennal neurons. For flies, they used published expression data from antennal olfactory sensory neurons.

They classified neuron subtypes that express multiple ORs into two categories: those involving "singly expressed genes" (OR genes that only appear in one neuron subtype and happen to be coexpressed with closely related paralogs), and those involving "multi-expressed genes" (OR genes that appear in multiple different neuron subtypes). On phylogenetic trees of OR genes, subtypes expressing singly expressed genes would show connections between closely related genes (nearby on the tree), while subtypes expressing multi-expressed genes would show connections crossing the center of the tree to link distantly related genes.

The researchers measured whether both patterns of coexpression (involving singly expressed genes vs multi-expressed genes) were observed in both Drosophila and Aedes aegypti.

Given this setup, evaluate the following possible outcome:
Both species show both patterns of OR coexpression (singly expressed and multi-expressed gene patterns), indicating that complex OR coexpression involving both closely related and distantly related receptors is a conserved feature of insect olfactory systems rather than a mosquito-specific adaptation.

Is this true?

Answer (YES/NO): YES